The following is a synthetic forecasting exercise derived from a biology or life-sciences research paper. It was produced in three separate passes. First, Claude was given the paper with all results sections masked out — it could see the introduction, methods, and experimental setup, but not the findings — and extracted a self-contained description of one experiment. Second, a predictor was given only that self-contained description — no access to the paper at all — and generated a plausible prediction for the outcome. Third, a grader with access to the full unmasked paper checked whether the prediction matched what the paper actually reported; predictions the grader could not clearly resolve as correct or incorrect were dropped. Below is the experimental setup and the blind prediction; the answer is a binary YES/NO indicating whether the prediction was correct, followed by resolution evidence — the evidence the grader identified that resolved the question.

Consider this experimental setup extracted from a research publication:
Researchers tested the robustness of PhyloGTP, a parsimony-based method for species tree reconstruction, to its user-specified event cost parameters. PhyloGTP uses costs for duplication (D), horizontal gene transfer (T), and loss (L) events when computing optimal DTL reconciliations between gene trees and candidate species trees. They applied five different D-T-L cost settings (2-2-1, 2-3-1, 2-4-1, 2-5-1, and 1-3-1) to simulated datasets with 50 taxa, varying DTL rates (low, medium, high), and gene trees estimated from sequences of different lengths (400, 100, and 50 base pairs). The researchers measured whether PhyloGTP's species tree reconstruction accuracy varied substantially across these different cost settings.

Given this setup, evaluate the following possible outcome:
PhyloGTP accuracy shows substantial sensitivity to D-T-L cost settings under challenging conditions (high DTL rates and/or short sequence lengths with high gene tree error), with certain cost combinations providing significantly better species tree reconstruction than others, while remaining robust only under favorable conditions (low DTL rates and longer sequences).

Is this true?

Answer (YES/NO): NO